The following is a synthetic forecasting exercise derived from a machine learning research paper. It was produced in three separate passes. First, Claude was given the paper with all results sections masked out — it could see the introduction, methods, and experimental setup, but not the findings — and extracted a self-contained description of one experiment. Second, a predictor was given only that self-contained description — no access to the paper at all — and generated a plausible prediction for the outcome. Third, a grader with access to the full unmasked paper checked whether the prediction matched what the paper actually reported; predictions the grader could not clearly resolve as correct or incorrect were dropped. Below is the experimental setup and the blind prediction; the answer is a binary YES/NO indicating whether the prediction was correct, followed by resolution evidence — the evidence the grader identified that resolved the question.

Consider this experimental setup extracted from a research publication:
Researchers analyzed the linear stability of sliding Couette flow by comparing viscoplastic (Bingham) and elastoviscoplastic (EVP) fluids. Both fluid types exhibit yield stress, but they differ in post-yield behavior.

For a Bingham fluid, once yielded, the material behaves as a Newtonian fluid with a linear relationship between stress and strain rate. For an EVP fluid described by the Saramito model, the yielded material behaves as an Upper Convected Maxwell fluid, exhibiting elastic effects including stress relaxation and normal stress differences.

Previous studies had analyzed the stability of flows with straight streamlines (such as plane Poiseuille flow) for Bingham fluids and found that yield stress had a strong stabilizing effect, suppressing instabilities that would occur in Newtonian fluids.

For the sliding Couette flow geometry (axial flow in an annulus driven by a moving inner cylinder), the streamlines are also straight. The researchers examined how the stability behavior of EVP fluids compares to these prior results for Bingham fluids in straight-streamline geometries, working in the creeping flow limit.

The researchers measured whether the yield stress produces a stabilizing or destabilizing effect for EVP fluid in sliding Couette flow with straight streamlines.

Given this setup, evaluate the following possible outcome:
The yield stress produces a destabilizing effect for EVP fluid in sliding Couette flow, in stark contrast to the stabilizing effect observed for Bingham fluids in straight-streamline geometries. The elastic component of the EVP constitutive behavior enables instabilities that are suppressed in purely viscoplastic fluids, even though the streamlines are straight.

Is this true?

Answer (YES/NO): YES